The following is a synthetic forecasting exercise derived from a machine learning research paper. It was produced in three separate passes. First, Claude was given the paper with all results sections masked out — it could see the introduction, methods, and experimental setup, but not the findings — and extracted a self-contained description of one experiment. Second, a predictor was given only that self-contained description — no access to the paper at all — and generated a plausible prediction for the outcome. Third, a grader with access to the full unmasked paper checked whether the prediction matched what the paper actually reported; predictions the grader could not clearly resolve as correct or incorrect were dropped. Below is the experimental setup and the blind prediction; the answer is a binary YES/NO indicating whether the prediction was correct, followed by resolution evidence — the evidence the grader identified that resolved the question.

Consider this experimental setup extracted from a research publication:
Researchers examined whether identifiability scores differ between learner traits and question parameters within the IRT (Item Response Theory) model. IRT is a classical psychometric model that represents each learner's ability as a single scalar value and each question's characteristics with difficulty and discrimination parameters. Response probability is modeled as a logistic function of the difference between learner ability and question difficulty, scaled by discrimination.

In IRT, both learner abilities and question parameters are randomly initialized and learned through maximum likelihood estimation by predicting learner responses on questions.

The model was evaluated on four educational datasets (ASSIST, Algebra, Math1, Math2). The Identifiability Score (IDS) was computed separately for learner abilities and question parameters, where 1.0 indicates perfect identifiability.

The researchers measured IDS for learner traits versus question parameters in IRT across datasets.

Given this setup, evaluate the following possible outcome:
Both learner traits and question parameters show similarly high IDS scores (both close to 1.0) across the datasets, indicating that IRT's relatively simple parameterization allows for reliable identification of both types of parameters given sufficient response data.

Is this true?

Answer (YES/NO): NO